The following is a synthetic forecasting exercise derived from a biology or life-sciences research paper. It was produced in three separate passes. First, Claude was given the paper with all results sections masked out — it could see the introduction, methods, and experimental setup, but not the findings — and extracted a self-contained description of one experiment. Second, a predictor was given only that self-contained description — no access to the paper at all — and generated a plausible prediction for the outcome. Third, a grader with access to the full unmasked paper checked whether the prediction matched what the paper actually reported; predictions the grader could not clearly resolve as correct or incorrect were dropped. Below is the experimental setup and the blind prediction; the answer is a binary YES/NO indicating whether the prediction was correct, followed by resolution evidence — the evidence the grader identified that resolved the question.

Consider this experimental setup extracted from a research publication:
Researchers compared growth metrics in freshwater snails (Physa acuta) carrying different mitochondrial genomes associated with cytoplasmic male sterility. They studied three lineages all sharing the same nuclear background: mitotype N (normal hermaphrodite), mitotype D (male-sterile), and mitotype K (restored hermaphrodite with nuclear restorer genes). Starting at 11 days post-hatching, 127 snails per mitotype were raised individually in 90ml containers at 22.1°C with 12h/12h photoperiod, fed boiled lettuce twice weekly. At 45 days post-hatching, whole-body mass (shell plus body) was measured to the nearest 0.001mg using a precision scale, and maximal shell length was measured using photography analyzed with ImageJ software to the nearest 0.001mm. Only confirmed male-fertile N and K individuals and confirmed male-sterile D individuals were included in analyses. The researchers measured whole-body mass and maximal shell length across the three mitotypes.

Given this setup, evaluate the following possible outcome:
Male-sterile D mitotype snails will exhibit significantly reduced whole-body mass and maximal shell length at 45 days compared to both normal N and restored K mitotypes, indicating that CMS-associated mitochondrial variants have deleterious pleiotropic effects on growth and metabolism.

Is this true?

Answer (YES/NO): NO